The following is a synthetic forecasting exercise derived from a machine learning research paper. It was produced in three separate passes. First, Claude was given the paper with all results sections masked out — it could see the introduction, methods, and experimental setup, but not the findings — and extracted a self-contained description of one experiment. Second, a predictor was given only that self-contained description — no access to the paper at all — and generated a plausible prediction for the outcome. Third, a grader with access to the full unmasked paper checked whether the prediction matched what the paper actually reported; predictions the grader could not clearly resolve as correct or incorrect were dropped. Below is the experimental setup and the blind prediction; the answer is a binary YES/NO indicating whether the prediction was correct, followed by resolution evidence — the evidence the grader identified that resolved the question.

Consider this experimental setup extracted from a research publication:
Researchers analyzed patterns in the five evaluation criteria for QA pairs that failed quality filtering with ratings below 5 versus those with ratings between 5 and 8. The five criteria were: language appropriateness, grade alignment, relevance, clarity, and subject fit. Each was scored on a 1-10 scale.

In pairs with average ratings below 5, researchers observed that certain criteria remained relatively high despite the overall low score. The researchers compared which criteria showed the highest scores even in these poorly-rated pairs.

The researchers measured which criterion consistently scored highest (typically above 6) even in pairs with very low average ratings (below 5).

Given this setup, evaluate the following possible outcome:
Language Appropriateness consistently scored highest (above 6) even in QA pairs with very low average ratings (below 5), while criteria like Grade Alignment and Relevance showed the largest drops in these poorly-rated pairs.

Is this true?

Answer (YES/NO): NO